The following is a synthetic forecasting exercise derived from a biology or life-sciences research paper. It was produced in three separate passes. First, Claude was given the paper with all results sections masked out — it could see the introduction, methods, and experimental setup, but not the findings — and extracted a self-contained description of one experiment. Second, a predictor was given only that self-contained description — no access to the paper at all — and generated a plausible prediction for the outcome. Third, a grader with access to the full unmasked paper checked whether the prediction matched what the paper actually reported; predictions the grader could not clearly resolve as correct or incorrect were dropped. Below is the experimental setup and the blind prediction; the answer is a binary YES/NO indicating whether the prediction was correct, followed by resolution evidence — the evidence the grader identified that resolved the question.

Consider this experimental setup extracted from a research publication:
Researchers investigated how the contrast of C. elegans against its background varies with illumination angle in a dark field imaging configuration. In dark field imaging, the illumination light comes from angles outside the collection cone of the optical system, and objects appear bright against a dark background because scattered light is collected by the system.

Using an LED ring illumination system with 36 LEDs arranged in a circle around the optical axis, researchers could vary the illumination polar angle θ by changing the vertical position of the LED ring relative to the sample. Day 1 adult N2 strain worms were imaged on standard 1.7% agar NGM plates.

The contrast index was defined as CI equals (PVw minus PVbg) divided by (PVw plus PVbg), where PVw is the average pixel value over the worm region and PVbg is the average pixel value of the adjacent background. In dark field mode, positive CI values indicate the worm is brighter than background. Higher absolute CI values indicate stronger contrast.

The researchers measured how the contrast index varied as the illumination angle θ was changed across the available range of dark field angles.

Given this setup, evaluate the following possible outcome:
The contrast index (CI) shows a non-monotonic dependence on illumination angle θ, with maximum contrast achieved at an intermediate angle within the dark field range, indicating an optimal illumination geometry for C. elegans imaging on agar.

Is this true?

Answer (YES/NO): YES